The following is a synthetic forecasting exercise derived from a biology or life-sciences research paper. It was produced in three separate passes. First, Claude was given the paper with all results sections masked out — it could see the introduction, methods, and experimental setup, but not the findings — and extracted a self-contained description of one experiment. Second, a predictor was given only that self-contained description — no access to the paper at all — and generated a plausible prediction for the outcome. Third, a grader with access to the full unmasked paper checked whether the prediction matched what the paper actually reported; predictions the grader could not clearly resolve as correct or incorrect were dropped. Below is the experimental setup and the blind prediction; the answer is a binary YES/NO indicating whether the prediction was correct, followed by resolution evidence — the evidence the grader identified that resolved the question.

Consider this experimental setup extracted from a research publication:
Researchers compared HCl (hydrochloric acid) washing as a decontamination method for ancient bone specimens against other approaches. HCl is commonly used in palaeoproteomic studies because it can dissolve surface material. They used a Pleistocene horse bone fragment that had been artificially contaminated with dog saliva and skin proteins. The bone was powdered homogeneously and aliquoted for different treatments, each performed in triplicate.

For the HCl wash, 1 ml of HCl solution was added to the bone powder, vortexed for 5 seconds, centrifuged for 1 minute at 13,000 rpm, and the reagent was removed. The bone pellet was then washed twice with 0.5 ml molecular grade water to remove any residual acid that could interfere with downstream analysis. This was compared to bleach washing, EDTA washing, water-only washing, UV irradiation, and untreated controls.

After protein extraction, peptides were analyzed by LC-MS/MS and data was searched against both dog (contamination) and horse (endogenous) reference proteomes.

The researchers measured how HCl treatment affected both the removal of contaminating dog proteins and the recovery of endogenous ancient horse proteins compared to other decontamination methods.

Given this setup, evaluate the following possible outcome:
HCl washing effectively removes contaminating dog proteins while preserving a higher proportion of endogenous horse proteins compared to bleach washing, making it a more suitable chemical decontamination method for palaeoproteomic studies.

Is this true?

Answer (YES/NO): NO